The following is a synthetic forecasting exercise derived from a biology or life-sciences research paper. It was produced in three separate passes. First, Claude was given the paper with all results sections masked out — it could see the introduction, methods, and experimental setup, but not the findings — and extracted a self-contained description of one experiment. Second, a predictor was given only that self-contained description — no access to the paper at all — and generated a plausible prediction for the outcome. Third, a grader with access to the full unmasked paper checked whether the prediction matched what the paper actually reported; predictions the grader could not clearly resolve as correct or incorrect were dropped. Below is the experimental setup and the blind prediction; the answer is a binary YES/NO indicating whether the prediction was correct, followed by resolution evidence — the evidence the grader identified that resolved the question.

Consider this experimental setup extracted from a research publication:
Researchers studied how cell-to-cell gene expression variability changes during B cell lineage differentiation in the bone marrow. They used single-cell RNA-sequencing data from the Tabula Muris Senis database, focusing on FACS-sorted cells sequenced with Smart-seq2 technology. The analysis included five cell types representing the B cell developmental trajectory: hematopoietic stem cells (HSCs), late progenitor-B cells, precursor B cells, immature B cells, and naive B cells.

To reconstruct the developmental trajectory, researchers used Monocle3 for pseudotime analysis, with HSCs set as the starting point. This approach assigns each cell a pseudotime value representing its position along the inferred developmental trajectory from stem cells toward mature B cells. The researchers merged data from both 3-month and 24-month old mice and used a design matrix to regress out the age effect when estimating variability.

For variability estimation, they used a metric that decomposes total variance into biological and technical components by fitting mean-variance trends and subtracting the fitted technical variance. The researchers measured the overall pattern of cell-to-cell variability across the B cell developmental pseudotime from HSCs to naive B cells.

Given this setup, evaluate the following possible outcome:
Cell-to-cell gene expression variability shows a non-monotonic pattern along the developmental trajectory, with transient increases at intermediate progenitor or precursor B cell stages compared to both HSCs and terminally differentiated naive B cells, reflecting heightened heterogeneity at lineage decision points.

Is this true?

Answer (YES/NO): NO